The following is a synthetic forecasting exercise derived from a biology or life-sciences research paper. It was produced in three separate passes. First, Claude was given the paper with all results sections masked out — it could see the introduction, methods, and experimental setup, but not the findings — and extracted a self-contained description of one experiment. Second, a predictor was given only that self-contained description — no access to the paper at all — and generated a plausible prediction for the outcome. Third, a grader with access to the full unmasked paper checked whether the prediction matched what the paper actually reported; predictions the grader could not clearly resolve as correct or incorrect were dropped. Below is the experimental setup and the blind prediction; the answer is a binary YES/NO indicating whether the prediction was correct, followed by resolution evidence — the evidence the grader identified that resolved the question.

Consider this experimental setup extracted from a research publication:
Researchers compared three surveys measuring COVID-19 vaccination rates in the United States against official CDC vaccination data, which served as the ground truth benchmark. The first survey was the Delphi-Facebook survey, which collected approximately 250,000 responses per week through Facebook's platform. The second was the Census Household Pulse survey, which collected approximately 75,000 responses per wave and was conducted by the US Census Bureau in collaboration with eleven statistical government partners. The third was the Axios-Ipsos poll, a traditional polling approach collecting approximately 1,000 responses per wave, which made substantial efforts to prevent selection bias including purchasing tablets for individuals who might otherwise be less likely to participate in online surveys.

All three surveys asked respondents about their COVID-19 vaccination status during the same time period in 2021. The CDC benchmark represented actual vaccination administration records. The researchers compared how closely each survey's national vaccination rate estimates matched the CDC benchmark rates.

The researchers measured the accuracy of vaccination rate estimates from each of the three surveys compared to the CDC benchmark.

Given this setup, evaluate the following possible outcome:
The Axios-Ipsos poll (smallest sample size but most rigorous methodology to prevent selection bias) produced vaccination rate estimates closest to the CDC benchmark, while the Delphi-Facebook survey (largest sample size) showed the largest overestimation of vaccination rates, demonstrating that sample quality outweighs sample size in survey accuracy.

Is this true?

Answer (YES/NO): YES